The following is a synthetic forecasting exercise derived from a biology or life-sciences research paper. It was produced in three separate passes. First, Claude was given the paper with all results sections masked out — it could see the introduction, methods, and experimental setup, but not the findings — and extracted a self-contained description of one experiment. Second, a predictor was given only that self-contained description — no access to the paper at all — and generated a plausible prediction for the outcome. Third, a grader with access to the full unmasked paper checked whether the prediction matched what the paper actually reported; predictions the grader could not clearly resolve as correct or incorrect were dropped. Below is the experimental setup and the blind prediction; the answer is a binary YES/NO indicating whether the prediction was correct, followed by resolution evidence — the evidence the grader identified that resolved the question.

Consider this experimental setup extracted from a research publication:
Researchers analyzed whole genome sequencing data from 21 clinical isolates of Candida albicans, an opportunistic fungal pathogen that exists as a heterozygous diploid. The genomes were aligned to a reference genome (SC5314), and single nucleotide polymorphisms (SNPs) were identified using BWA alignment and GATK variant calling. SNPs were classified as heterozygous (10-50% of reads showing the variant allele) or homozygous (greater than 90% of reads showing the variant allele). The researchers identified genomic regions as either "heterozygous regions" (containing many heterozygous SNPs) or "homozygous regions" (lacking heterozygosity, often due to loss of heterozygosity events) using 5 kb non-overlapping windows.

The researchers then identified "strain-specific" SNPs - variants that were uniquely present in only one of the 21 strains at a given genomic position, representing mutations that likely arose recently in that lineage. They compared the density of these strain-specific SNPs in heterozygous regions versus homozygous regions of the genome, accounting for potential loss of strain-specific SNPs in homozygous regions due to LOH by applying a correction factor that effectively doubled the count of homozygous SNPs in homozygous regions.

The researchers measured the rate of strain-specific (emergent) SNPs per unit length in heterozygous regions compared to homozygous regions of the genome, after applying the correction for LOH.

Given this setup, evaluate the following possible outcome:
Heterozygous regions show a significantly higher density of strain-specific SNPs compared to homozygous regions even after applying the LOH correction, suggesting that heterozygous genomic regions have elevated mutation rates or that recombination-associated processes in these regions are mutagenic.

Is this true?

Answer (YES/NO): YES